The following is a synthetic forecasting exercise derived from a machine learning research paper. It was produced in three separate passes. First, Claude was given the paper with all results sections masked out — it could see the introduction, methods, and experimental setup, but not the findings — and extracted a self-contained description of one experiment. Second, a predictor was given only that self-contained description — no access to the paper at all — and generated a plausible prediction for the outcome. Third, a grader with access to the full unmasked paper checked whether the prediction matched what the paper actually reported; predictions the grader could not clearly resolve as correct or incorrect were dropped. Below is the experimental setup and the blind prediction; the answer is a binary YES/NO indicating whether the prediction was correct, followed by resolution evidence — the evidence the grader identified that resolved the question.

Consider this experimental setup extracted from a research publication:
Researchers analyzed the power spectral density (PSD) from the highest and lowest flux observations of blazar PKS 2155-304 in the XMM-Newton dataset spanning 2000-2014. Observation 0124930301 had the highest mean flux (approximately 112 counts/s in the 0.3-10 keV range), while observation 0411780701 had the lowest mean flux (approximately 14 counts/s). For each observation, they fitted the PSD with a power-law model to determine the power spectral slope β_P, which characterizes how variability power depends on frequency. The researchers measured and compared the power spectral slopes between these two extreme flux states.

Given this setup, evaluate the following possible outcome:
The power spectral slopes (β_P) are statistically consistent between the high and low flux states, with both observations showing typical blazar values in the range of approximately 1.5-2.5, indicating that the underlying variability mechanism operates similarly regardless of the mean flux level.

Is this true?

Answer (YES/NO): NO